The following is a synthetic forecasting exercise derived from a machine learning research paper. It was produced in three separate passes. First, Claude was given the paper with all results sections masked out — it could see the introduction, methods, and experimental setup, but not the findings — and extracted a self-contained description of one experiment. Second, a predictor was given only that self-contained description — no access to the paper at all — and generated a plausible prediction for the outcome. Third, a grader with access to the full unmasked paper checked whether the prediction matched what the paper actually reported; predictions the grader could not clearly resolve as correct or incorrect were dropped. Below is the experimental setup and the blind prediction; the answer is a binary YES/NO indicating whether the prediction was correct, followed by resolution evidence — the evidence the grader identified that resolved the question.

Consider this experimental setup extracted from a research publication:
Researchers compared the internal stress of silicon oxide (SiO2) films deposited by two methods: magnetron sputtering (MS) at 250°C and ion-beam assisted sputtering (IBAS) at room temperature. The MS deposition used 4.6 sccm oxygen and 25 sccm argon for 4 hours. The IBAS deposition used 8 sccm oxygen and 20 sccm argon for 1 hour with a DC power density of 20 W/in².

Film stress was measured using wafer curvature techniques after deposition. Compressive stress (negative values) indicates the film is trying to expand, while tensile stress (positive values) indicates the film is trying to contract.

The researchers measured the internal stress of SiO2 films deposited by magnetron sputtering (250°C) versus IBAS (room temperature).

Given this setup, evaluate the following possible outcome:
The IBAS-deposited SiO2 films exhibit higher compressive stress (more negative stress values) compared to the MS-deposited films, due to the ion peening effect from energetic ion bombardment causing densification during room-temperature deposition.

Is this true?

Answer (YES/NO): NO